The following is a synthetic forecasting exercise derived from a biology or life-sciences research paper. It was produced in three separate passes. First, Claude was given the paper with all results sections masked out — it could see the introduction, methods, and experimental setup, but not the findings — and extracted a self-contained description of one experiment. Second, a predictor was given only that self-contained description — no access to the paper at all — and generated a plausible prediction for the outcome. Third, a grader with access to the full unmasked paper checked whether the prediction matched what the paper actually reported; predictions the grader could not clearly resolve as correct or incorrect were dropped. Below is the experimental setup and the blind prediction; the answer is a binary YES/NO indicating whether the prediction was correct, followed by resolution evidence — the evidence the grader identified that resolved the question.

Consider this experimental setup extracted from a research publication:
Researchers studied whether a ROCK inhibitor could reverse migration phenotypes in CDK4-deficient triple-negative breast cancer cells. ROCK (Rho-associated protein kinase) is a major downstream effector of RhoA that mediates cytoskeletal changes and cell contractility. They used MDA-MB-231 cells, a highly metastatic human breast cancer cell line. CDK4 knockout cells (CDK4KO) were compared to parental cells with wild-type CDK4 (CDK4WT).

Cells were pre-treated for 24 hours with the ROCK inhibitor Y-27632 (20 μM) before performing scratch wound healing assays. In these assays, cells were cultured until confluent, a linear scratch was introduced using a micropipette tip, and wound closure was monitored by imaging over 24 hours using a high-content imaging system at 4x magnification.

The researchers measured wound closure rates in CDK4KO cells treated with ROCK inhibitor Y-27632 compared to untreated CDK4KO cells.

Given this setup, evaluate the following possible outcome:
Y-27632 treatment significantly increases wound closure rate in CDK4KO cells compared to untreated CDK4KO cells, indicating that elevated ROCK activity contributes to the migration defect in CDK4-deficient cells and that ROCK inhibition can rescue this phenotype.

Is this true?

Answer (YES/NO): NO